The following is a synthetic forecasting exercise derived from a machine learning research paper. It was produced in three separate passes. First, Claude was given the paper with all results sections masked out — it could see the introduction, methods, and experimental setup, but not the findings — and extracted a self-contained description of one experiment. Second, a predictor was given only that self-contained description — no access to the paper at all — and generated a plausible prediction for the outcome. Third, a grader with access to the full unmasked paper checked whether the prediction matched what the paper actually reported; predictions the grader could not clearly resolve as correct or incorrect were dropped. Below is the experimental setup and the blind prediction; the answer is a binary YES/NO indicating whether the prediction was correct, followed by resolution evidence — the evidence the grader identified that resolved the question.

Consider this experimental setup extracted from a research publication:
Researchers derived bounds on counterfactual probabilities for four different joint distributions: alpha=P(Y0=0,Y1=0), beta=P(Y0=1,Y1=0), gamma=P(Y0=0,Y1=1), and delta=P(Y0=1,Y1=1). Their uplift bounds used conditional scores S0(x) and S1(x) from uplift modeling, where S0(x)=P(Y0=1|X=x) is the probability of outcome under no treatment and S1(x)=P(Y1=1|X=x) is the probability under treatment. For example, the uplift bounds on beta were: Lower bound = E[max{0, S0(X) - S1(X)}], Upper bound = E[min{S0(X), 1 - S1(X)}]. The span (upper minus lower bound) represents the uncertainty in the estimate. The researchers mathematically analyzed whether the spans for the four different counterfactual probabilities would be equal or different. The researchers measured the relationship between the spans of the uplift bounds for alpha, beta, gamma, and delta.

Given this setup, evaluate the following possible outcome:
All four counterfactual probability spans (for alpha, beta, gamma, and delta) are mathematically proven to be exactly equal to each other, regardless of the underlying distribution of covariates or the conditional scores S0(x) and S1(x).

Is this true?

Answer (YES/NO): YES